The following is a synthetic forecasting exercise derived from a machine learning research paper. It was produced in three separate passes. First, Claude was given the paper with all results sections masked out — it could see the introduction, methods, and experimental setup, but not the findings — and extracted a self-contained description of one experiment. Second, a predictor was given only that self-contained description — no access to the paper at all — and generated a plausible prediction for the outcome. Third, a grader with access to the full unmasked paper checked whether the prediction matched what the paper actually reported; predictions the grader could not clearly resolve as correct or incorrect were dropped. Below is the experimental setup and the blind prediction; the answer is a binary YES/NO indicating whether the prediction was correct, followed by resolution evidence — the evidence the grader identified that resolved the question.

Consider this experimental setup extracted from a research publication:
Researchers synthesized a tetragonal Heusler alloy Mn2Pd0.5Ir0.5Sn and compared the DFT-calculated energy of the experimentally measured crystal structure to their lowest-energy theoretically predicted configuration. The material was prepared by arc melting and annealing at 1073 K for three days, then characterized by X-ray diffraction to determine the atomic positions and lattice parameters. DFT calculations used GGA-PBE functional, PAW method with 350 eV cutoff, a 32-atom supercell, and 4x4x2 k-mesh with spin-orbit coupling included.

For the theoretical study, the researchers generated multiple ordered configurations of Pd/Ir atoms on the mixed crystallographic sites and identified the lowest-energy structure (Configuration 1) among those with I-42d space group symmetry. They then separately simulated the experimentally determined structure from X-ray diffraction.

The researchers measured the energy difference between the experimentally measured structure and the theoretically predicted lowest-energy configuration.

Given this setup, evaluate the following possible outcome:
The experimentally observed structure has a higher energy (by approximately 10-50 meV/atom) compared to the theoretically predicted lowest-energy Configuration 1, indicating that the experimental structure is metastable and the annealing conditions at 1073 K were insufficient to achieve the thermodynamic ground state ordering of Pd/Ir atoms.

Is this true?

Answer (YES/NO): NO